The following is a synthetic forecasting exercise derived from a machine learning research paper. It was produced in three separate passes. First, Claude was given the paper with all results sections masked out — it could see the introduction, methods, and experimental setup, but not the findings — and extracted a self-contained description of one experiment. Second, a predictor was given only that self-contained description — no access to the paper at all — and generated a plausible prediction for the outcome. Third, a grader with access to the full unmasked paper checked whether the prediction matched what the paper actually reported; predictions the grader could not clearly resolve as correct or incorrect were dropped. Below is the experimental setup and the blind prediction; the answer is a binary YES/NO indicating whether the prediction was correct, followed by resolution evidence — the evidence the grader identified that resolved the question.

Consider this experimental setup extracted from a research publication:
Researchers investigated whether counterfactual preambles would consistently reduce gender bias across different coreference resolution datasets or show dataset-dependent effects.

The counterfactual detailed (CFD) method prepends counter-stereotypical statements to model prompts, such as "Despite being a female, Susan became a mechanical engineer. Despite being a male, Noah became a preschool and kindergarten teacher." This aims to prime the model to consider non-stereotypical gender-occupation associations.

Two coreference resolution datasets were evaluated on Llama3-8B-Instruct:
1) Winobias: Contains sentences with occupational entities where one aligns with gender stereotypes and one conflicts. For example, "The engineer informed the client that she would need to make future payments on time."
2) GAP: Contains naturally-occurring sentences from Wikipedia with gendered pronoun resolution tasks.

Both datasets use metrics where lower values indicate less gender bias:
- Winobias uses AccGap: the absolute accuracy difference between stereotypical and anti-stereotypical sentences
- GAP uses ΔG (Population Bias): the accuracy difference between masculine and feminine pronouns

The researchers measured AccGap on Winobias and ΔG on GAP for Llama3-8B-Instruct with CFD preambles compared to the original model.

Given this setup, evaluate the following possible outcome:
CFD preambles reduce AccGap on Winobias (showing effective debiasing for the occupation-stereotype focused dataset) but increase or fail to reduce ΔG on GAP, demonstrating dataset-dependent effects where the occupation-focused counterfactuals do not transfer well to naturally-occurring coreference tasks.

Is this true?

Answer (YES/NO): NO